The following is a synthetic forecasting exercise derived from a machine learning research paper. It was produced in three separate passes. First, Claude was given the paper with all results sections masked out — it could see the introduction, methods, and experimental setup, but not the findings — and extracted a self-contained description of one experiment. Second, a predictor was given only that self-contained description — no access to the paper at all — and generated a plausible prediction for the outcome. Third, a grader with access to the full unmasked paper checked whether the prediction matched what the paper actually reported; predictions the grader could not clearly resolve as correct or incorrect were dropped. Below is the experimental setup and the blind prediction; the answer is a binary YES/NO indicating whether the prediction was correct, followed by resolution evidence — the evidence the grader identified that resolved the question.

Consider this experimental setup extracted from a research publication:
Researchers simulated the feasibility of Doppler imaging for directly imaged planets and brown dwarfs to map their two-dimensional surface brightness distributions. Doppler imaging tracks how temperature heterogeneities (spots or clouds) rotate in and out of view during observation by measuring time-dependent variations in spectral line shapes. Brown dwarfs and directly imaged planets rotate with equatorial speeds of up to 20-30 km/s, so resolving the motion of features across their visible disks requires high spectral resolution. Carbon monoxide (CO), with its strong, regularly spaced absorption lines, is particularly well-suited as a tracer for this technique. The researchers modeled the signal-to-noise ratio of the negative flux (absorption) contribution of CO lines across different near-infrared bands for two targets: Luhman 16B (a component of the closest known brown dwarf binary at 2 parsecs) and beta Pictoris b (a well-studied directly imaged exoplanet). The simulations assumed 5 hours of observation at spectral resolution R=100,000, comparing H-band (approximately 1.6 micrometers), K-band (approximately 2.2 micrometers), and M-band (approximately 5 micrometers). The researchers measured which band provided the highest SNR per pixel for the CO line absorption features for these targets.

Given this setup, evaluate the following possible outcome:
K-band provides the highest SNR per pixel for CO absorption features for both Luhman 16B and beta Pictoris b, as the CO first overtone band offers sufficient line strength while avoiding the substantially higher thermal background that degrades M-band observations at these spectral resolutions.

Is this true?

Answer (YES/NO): YES